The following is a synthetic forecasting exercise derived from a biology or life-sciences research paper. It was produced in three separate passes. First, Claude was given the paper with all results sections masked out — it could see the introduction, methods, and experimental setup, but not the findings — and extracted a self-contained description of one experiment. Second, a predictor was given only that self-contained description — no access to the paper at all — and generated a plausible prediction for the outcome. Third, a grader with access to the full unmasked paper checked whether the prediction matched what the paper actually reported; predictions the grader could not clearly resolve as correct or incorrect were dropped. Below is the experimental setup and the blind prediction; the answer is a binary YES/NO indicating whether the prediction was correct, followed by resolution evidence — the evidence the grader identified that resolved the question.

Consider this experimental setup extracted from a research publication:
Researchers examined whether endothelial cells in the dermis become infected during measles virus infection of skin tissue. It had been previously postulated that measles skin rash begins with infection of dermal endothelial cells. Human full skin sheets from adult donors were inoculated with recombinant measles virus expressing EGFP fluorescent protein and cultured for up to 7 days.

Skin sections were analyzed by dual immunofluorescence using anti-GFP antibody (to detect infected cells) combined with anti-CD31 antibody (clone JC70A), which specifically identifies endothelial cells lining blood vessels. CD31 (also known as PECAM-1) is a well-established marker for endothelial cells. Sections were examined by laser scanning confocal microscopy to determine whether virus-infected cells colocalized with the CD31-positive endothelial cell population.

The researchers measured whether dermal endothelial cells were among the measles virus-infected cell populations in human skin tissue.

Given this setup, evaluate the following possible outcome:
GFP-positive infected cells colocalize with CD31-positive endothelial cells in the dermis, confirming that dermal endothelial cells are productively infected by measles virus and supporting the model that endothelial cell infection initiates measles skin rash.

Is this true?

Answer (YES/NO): NO